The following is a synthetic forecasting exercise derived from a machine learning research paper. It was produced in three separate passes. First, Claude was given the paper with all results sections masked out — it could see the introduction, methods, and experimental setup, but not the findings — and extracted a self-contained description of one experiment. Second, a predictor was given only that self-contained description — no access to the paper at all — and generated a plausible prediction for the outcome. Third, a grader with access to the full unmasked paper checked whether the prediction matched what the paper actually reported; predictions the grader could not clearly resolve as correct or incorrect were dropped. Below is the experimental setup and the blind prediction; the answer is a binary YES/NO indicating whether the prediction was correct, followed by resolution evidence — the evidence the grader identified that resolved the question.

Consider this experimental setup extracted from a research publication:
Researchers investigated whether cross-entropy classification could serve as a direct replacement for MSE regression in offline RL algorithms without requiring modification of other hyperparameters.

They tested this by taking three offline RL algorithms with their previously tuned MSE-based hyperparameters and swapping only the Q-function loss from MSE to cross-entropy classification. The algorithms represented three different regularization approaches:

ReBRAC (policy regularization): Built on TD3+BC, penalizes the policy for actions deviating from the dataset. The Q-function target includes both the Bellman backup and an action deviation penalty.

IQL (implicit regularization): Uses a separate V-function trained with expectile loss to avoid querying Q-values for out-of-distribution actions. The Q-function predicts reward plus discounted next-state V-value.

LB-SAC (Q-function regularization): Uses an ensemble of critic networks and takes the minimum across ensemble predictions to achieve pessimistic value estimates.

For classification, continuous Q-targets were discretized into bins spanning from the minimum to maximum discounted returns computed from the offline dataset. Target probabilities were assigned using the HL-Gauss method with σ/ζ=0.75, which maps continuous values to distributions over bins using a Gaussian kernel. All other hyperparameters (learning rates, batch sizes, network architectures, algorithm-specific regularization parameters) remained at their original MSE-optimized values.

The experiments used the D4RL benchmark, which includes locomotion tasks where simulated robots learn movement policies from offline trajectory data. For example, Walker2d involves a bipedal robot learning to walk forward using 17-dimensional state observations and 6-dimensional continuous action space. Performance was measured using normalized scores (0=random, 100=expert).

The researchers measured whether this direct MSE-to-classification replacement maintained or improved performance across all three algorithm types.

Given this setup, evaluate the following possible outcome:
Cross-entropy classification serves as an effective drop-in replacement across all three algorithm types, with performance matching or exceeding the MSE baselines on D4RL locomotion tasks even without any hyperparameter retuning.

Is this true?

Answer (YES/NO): NO